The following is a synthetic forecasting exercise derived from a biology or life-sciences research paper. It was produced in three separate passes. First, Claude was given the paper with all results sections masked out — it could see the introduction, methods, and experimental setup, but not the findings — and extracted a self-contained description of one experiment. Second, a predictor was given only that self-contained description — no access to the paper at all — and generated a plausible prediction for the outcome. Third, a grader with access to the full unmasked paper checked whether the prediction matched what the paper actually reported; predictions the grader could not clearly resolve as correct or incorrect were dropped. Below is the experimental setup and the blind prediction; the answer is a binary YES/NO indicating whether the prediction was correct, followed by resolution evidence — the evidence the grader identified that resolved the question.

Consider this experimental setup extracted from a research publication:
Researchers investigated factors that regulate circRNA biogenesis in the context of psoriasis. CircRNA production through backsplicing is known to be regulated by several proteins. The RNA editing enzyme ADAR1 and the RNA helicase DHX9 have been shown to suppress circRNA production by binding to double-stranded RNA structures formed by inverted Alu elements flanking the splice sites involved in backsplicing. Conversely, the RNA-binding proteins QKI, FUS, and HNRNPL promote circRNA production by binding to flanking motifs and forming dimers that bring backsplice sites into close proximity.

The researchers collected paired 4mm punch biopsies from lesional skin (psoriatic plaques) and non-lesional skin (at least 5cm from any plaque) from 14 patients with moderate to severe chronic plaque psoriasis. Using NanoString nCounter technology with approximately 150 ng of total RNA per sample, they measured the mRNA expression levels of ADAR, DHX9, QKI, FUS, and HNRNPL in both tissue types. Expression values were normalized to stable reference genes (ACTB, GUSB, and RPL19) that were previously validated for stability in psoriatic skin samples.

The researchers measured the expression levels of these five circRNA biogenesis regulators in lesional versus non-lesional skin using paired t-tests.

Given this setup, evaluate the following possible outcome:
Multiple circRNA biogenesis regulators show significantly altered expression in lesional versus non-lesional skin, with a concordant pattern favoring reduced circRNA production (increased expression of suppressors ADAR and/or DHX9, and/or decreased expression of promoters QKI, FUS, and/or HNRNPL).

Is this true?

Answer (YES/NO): NO